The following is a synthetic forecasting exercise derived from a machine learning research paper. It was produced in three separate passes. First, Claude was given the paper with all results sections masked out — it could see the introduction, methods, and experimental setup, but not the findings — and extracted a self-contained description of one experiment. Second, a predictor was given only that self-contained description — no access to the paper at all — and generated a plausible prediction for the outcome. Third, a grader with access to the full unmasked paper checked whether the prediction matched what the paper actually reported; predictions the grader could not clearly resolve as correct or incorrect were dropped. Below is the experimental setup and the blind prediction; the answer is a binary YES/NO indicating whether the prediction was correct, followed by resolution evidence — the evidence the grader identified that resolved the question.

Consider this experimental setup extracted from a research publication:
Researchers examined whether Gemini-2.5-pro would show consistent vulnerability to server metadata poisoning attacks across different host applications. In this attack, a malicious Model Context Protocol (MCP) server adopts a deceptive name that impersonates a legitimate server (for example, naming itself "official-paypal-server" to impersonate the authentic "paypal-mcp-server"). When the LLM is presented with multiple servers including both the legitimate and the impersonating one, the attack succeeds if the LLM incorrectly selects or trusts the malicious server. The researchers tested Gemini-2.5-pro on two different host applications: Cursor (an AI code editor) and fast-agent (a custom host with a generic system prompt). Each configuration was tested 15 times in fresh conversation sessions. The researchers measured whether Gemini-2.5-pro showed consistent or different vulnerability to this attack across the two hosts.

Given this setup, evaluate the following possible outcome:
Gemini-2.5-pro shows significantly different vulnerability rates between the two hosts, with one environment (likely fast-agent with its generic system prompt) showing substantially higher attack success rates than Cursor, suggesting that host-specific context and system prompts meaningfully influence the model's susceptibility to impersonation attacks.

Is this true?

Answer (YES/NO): NO